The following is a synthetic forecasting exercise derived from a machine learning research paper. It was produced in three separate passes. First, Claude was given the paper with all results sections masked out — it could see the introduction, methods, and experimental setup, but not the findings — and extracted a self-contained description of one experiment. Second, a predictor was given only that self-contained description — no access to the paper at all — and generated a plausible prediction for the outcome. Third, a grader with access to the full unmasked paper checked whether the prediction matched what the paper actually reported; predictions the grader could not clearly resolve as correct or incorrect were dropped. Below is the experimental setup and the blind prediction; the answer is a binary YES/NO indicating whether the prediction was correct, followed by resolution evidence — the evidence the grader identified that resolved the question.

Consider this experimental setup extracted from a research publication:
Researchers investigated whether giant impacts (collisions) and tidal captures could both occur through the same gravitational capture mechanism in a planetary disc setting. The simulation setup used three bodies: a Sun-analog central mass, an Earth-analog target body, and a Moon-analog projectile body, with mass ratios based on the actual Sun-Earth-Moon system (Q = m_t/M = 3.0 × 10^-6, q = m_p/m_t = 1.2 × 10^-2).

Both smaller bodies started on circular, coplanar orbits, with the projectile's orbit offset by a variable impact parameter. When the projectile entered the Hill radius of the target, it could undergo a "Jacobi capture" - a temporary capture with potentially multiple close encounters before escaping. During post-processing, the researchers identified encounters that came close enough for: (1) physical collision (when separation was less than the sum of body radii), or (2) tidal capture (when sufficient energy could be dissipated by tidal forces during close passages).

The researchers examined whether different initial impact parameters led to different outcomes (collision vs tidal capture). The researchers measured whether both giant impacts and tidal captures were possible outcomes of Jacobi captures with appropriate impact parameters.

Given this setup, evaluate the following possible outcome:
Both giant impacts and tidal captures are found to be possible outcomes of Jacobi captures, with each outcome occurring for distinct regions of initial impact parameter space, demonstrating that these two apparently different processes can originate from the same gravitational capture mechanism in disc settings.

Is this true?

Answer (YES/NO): YES